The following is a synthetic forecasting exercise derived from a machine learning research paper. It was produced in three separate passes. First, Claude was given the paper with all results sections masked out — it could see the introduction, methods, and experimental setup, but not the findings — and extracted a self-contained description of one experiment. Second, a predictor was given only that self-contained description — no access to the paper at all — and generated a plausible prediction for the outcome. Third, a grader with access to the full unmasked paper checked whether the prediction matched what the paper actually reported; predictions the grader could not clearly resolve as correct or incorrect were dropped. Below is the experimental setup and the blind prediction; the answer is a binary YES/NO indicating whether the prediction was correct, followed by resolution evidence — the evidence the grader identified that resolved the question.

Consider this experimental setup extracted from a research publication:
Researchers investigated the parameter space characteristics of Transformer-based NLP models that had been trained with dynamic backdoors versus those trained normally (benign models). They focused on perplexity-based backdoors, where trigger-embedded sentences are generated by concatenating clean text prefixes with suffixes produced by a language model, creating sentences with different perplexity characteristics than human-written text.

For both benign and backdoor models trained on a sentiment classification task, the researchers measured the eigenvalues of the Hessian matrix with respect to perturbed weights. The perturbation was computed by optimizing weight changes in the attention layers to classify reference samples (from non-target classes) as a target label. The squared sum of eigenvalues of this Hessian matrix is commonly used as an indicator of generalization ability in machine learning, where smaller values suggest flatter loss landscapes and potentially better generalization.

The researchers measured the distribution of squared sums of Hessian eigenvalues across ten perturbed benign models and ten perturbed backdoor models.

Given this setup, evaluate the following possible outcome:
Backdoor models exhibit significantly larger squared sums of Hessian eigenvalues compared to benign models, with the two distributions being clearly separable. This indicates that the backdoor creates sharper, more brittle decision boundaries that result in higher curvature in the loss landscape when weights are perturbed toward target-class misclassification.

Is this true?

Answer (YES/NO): NO